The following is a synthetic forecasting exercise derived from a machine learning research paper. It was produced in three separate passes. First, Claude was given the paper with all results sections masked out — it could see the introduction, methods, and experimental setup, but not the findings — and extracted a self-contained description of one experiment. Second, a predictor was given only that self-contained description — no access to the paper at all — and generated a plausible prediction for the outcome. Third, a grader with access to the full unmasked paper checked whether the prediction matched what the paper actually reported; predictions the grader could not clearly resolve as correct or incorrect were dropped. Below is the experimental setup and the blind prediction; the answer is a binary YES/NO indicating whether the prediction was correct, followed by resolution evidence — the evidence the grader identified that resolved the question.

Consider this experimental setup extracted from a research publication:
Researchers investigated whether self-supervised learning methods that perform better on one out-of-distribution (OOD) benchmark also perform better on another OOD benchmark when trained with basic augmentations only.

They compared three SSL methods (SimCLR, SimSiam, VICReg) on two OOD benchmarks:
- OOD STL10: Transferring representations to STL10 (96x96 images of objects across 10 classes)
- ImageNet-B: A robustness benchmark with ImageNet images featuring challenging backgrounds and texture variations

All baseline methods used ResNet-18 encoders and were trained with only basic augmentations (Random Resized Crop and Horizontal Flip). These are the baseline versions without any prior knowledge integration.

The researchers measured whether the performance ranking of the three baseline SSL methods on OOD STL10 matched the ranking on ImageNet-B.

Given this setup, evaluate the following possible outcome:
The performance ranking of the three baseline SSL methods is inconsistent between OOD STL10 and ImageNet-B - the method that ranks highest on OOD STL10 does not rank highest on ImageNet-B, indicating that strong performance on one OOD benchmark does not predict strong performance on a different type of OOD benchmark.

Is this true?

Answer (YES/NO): NO